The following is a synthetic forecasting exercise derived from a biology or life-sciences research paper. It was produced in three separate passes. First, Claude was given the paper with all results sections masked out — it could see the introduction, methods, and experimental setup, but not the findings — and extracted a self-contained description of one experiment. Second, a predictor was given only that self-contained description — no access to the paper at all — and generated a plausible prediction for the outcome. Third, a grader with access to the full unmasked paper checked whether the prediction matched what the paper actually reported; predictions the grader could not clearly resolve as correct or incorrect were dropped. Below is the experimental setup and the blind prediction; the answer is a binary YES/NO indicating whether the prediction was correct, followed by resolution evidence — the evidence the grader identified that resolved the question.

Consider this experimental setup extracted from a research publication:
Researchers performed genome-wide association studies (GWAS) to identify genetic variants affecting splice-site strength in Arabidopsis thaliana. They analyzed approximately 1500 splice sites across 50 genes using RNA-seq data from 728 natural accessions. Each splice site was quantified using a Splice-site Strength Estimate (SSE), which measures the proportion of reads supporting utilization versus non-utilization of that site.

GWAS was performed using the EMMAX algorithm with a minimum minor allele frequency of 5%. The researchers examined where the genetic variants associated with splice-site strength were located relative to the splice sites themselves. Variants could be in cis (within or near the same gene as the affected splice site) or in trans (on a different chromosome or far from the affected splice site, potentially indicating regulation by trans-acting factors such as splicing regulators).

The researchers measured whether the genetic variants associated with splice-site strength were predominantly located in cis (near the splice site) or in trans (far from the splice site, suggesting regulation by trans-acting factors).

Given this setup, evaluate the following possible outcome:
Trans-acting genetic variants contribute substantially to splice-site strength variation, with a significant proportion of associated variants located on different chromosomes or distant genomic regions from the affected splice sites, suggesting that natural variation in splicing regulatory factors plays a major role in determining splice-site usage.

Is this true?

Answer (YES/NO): NO